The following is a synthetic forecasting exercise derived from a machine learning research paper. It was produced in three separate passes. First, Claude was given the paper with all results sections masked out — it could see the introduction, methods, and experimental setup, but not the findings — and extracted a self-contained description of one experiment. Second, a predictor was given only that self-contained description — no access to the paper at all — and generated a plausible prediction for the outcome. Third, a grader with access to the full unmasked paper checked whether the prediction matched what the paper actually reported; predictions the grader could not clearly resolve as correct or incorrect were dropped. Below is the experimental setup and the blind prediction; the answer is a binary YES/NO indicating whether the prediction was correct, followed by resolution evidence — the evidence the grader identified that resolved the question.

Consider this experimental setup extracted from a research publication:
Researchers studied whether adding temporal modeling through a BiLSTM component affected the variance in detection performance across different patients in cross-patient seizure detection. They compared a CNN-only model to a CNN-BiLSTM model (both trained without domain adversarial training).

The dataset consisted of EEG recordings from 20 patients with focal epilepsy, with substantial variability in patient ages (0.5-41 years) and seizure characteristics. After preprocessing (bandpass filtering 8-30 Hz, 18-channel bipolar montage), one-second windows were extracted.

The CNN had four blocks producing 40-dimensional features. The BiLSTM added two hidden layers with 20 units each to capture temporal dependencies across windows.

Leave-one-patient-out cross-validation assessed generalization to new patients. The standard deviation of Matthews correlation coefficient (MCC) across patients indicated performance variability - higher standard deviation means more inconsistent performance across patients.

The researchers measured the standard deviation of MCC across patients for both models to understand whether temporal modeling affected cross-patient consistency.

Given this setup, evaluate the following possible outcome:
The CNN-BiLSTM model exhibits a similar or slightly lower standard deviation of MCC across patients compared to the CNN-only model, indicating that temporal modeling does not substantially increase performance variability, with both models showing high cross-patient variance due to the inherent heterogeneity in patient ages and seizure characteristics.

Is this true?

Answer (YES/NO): NO